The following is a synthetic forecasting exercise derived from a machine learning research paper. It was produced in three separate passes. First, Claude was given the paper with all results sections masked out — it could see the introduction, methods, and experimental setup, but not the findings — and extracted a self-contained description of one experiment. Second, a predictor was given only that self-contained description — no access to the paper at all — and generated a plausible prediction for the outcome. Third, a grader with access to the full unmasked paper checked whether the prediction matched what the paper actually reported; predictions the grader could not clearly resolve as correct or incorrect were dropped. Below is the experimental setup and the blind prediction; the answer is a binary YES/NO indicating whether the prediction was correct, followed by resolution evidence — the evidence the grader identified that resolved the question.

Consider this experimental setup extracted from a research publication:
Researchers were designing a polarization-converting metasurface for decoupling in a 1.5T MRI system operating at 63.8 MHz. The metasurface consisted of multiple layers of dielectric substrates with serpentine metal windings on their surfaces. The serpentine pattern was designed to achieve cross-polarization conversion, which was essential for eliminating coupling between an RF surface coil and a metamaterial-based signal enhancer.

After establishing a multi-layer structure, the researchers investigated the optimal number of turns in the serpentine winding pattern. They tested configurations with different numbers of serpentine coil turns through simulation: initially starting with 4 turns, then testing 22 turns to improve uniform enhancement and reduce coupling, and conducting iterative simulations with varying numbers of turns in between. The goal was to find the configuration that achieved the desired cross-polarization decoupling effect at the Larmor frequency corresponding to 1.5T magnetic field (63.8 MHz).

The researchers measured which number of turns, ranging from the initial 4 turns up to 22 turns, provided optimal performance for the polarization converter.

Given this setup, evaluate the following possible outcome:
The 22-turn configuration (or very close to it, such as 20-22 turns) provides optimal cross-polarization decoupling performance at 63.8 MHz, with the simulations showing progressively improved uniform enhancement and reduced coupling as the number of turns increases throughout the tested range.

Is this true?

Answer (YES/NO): NO